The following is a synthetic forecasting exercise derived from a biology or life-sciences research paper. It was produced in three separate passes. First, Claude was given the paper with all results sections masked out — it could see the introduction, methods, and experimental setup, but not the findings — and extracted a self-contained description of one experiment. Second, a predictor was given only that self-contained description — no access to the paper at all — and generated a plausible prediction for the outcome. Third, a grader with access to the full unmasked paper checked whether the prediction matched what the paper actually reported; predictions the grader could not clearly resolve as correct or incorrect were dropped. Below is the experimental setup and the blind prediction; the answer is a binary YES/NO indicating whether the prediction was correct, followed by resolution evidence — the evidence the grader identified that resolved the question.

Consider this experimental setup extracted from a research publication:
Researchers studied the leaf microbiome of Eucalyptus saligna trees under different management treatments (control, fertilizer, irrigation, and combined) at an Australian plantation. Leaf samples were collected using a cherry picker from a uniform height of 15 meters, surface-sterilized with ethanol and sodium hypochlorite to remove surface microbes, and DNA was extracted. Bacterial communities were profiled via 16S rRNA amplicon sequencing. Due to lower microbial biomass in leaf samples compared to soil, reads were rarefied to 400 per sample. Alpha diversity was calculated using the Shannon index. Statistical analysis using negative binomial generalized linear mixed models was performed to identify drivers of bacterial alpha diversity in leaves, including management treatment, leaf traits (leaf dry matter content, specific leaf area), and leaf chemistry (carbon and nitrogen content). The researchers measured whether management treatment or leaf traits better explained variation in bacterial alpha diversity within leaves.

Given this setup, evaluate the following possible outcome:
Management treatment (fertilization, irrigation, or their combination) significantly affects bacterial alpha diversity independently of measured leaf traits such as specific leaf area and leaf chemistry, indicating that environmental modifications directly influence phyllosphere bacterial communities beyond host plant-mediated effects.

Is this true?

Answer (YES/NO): NO